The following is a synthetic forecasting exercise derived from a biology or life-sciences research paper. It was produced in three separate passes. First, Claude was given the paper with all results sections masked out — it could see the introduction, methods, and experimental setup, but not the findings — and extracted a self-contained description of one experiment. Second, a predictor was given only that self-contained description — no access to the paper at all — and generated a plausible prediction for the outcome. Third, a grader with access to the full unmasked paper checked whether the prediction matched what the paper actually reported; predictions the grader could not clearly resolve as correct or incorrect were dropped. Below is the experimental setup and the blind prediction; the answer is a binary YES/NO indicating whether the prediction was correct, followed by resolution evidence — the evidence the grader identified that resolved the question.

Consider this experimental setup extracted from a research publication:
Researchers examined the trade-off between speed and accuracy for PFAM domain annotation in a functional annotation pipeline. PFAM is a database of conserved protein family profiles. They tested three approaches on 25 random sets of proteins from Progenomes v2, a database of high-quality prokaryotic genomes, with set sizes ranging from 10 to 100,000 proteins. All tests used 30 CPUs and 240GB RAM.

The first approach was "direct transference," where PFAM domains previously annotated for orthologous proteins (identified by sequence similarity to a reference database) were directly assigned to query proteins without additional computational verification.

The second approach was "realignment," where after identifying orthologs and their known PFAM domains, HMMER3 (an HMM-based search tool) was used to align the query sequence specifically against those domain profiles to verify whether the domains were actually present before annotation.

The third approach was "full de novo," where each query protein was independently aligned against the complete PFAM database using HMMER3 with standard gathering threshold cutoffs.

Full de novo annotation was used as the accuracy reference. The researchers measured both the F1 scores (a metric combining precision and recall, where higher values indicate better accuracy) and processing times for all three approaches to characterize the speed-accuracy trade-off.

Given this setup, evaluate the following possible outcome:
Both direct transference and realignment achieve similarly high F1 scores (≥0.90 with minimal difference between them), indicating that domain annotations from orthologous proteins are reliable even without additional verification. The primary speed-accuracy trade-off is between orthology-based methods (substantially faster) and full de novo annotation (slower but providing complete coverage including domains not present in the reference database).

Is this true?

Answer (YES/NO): NO